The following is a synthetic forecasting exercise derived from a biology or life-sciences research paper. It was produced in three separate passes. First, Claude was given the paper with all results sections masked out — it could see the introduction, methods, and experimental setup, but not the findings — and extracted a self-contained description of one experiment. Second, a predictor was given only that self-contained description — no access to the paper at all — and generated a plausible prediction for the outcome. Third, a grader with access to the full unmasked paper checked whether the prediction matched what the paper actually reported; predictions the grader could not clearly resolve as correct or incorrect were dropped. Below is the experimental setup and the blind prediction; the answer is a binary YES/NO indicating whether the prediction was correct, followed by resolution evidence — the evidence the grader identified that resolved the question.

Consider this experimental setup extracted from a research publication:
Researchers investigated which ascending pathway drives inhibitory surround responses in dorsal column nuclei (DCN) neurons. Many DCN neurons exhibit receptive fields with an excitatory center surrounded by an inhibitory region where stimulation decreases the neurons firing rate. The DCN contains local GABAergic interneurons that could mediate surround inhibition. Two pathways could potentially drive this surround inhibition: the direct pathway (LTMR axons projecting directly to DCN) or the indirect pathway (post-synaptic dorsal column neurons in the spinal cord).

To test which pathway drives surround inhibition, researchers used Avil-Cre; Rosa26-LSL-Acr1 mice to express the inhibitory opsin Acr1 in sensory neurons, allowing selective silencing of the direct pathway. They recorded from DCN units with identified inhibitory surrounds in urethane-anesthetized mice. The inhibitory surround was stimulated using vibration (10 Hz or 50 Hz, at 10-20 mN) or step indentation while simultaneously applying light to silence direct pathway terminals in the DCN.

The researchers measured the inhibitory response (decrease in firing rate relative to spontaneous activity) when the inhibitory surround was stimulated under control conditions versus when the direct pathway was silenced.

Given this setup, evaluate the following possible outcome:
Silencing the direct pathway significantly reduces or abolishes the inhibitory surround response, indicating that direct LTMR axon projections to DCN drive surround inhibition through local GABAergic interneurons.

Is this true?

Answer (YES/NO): YES